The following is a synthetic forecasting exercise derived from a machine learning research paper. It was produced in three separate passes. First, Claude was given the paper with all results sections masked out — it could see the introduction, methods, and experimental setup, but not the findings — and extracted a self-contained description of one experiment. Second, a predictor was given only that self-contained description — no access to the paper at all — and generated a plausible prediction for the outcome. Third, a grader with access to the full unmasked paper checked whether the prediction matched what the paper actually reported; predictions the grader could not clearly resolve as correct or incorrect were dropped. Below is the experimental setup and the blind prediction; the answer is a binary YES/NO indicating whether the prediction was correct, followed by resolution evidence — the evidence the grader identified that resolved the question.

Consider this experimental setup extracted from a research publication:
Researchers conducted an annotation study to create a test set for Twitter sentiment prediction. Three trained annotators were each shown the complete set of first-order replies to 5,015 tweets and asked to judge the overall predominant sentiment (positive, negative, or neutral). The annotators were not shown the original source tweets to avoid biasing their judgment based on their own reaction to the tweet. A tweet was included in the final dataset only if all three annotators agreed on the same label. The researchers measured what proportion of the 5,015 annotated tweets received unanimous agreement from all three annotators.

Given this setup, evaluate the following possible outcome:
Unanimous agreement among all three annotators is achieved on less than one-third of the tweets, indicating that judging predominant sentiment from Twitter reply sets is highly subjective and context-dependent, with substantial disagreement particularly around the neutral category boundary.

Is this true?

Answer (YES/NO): YES